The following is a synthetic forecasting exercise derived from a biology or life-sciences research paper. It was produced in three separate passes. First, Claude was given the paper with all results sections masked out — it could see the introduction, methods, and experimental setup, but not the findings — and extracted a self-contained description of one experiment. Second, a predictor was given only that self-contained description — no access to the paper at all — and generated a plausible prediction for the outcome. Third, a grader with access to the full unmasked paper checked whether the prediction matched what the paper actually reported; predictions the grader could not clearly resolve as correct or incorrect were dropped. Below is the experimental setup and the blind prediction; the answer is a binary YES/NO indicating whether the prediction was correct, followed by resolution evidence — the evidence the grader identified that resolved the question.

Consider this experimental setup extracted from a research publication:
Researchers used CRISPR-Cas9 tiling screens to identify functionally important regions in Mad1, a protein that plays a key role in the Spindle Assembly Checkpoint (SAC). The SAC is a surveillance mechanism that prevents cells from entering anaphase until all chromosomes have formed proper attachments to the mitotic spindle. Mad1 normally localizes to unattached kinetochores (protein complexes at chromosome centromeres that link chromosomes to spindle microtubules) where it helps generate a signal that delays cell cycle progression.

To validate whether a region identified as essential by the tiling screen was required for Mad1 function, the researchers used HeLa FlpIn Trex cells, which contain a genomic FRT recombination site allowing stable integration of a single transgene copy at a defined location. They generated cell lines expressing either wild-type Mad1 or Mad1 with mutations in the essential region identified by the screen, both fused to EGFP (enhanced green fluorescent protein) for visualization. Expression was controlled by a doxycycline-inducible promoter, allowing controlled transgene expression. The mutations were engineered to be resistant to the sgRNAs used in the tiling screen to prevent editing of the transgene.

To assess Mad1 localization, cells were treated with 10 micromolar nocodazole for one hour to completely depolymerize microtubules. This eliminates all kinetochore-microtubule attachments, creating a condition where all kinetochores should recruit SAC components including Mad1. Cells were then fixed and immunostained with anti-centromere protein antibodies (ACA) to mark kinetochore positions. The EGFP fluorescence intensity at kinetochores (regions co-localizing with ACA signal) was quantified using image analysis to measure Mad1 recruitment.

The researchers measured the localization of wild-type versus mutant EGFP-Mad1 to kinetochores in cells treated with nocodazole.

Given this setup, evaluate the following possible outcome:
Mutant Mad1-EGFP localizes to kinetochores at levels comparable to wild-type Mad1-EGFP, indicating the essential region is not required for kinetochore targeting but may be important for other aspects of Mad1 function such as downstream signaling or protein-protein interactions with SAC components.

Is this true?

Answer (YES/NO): NO